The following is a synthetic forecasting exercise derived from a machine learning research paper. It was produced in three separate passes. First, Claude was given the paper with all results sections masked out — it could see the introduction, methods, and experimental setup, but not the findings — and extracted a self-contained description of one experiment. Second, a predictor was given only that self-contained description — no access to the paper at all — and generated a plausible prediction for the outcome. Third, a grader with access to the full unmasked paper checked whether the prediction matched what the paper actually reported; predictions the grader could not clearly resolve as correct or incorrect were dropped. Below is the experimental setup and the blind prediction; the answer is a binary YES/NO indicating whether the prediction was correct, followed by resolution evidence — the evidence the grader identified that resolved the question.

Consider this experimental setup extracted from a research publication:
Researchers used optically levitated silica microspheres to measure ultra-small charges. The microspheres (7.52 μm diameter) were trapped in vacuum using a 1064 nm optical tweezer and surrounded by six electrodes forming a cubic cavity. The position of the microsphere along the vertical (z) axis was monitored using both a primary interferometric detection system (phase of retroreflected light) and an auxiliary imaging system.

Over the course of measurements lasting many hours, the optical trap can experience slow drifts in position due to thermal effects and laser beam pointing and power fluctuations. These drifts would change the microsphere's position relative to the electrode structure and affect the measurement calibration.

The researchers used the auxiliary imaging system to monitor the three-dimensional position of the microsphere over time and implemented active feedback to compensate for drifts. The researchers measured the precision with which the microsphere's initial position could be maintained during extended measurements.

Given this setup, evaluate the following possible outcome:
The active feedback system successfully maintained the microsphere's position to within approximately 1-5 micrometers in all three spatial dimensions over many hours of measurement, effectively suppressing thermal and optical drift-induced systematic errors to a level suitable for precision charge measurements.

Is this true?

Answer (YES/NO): NO